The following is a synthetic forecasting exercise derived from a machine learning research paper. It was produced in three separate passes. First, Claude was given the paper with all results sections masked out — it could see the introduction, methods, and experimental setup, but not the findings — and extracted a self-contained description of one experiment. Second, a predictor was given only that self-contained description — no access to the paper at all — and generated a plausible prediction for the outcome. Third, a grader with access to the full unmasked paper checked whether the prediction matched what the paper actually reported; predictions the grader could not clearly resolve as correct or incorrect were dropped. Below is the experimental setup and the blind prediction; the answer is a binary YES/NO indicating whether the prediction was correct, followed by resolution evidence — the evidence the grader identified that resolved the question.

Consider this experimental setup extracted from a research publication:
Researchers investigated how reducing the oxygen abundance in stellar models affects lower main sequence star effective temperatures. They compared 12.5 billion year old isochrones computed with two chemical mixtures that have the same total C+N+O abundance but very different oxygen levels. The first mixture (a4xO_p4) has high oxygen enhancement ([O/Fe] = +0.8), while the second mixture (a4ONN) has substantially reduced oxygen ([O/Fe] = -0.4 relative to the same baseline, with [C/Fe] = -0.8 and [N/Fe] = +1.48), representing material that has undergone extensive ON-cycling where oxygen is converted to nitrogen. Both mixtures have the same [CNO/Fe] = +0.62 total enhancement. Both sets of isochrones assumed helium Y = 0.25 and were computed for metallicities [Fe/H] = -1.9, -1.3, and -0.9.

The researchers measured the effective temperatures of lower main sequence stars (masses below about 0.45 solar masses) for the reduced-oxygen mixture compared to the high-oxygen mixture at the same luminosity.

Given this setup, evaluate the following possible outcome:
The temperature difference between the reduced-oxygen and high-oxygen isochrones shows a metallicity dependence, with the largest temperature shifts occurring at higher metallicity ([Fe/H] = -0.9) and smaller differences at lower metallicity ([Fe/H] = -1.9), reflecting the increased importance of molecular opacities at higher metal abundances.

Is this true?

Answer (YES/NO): YES